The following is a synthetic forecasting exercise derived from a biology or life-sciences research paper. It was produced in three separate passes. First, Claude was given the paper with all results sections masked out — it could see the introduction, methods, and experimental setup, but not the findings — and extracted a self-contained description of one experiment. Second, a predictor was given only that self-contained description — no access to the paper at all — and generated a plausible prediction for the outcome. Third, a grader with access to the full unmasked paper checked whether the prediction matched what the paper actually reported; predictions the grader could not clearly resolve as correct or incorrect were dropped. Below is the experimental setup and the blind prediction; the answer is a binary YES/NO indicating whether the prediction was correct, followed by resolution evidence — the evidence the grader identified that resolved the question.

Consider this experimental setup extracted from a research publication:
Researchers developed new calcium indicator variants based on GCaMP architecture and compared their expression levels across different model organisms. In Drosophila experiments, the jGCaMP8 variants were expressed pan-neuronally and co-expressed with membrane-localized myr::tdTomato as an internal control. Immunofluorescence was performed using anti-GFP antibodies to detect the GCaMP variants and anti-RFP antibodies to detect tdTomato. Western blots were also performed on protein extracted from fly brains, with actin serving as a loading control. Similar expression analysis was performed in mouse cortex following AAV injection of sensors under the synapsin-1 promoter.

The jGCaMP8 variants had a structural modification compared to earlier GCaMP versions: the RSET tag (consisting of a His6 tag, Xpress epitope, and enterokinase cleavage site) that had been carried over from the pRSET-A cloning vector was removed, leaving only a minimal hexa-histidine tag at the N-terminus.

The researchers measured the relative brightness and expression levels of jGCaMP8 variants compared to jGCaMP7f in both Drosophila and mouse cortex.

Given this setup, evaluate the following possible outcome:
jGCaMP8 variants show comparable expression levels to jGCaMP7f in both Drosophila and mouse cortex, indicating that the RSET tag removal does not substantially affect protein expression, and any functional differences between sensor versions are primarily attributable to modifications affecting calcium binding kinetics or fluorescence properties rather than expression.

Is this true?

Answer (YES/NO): NO